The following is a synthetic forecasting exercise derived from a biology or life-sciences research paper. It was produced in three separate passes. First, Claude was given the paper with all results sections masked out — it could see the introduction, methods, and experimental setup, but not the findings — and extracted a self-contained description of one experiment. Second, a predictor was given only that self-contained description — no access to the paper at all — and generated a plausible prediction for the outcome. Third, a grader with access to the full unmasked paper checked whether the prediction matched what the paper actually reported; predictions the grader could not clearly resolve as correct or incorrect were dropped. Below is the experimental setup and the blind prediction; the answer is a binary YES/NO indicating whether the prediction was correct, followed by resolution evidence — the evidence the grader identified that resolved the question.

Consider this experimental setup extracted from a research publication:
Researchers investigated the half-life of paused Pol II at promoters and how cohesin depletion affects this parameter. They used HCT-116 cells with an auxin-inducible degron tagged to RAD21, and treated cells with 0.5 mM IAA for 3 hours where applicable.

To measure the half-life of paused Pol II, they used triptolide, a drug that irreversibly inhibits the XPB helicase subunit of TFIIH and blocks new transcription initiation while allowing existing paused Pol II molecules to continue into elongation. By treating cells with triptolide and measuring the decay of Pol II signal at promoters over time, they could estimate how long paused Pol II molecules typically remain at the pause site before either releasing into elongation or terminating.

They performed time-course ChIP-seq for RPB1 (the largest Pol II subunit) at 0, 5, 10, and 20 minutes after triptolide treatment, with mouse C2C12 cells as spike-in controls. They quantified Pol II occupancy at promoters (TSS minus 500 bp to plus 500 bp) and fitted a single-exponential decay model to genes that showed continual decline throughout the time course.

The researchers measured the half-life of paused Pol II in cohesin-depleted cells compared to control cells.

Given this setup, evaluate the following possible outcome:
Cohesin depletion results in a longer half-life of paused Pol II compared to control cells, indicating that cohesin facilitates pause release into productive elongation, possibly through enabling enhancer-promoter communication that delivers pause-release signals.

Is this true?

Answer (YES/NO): NO